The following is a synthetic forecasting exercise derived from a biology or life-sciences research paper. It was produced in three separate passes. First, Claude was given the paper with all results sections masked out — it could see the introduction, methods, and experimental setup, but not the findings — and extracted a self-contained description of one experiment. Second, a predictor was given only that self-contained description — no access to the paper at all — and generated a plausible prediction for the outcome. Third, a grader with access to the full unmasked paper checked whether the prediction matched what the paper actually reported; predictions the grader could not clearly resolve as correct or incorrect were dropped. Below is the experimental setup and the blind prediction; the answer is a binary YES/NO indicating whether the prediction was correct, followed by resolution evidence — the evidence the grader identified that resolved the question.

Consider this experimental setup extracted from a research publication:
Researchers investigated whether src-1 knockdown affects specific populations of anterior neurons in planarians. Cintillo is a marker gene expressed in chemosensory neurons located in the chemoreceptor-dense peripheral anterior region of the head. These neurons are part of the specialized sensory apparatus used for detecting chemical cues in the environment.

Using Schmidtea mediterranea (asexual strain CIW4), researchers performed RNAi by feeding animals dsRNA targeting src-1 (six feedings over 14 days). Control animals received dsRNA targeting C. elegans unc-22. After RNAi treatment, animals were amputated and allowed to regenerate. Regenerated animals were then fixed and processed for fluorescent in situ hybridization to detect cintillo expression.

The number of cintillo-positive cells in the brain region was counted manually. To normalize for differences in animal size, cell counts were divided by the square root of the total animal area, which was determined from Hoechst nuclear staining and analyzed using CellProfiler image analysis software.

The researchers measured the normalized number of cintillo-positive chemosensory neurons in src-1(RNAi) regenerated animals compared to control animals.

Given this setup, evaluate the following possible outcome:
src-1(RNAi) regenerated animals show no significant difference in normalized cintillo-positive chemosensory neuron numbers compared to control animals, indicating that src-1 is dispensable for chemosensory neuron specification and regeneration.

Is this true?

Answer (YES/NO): NO